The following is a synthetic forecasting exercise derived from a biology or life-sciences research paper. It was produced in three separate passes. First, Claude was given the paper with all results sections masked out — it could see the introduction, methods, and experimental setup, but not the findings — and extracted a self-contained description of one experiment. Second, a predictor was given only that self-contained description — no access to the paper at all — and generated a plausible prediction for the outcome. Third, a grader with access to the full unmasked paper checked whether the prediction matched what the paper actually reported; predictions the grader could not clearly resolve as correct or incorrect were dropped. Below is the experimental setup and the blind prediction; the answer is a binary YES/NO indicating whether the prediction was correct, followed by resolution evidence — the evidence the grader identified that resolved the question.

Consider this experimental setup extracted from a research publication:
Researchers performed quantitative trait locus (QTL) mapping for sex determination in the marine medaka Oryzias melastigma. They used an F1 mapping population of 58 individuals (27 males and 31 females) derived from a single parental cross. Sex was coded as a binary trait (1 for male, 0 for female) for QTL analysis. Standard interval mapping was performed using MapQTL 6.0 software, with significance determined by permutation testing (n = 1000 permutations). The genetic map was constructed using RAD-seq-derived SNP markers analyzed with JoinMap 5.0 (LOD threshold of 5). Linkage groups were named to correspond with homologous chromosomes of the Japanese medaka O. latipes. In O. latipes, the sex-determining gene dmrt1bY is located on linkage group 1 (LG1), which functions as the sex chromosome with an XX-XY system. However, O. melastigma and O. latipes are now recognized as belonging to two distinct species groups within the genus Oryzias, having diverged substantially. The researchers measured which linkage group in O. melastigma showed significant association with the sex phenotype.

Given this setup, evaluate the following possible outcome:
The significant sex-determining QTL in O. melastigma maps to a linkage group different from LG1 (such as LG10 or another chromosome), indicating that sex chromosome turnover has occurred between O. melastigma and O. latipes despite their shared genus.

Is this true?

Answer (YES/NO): YES